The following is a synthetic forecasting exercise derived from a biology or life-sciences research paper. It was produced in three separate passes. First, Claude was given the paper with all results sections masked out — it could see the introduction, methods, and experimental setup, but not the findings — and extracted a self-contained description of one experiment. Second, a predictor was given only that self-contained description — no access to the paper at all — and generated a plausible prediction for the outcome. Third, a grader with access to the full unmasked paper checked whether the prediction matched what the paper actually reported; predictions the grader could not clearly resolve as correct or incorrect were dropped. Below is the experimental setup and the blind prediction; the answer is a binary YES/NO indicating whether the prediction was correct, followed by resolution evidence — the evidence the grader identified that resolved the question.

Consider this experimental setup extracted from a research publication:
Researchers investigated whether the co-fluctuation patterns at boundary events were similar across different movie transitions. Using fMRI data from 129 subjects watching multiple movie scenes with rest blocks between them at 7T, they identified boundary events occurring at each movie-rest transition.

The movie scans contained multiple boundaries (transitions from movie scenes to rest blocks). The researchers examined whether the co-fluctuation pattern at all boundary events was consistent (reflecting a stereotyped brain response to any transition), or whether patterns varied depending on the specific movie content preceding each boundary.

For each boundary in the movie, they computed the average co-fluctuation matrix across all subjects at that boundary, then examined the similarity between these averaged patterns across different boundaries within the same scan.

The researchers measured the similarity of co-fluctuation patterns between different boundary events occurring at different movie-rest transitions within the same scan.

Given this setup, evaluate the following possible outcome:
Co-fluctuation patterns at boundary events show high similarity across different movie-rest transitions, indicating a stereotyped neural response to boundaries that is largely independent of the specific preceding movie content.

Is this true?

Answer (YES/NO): YES